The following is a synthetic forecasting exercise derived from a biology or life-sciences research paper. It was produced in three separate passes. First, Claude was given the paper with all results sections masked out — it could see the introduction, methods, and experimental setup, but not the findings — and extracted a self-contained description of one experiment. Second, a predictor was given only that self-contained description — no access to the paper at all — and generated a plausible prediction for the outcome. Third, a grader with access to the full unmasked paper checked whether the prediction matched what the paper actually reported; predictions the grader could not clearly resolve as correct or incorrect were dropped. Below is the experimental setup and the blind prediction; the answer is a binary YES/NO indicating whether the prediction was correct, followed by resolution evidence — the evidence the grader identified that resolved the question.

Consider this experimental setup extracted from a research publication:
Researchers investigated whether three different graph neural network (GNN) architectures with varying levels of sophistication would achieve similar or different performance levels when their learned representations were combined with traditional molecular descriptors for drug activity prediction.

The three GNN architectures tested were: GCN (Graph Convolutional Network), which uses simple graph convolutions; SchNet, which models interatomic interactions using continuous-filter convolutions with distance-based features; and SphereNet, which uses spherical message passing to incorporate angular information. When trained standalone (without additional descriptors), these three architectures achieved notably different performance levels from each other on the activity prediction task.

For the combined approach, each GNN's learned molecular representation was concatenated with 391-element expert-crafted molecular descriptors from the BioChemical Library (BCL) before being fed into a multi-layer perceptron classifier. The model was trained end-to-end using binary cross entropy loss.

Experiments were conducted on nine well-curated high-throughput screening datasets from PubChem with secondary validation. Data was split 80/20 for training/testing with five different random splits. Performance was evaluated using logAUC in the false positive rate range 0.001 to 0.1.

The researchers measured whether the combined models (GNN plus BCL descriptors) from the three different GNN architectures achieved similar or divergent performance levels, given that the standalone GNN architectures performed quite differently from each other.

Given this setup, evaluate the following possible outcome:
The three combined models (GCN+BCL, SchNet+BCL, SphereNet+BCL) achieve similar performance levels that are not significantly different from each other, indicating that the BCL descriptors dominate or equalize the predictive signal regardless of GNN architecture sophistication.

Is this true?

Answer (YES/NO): YES